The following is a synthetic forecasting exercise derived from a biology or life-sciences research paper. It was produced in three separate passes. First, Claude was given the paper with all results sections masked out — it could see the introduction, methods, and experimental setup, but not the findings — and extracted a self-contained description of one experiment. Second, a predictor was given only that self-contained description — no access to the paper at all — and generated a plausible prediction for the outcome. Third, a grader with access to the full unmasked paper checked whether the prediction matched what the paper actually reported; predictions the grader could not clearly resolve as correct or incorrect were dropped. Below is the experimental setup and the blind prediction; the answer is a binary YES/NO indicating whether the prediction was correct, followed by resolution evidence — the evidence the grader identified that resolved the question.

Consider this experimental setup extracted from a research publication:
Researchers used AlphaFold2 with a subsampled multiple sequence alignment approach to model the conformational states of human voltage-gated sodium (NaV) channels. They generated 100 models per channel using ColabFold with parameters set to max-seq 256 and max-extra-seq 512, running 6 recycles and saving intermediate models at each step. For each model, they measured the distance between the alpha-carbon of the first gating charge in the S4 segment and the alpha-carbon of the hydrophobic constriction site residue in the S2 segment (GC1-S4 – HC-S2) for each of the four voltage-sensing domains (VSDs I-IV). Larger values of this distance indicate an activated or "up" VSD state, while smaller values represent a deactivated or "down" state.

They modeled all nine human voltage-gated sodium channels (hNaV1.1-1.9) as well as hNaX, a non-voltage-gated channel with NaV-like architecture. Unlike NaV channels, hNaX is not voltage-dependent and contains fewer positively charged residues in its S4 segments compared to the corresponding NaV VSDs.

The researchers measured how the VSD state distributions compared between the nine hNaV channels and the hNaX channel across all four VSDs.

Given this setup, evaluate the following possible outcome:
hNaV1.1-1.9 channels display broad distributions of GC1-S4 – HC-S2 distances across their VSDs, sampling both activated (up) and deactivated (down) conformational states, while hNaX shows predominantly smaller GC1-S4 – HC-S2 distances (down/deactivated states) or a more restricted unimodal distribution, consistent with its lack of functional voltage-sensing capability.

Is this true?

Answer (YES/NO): NO